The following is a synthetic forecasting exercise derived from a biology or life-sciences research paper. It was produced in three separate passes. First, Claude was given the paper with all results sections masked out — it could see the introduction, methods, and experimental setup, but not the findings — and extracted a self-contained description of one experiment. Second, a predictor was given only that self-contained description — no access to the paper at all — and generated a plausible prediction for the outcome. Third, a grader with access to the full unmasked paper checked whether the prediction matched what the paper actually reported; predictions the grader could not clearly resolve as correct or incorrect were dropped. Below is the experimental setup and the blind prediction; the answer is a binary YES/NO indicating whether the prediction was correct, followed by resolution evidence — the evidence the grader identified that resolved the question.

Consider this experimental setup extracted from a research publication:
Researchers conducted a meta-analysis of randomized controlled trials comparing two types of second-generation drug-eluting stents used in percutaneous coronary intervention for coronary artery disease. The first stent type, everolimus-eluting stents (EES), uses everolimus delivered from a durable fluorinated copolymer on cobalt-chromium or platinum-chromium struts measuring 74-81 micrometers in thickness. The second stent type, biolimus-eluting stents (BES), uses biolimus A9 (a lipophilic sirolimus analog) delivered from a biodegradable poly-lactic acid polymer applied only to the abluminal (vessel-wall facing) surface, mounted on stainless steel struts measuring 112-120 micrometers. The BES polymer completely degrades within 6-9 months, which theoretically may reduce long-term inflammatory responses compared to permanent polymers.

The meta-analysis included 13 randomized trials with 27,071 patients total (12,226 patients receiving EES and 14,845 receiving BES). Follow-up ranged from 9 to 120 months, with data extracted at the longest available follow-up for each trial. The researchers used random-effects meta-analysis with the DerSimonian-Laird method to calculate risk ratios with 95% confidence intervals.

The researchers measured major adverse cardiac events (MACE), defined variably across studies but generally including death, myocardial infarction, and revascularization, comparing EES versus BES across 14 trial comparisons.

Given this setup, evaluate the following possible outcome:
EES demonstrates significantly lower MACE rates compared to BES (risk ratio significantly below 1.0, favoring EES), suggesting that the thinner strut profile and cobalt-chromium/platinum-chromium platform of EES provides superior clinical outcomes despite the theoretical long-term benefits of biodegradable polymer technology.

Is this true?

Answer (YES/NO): NO